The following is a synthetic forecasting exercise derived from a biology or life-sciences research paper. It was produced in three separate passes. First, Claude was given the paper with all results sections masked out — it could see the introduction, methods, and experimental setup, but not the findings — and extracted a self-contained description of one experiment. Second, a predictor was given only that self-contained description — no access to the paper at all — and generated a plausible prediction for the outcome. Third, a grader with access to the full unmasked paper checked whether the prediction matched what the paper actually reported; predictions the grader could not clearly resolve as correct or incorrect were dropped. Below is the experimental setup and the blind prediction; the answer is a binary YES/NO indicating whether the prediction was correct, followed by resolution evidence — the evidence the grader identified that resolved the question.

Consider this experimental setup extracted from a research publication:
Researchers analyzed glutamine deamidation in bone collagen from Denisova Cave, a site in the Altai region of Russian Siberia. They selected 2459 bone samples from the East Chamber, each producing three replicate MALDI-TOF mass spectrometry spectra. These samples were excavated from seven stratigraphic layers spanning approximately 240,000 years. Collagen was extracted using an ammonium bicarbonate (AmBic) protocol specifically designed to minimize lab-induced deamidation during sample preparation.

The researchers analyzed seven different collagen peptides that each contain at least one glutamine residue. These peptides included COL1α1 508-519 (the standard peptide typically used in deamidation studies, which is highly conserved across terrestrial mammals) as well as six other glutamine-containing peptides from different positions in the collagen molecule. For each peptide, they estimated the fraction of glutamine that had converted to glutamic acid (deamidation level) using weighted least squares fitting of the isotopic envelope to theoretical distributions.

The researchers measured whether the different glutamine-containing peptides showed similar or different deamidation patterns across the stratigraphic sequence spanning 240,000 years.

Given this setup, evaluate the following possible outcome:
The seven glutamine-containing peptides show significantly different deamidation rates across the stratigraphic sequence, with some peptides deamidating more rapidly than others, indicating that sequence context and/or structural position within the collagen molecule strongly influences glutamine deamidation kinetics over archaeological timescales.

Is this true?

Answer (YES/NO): YES